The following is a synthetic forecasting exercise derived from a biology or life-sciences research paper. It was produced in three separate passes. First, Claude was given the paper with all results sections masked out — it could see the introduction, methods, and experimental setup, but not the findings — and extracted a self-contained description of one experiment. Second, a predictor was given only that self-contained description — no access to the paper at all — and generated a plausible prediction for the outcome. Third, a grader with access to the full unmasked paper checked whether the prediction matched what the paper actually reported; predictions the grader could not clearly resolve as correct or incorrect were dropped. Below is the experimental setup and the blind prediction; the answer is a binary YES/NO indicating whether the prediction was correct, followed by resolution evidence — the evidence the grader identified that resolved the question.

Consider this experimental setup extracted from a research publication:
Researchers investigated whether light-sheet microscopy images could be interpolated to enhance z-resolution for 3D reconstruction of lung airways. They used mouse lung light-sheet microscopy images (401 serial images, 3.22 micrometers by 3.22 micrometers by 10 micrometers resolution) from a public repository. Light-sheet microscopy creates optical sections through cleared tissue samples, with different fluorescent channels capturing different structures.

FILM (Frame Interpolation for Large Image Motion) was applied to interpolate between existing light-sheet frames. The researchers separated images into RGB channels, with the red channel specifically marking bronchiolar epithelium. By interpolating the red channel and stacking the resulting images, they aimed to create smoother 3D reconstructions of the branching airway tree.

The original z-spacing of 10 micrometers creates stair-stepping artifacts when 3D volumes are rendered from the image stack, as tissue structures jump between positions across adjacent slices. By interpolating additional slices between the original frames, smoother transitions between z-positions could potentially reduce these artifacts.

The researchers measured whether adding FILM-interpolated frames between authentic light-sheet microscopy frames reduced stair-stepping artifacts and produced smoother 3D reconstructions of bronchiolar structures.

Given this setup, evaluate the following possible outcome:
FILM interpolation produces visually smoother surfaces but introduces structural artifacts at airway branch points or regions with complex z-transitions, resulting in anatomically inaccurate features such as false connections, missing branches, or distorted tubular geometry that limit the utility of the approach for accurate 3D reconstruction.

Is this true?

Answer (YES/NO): NO